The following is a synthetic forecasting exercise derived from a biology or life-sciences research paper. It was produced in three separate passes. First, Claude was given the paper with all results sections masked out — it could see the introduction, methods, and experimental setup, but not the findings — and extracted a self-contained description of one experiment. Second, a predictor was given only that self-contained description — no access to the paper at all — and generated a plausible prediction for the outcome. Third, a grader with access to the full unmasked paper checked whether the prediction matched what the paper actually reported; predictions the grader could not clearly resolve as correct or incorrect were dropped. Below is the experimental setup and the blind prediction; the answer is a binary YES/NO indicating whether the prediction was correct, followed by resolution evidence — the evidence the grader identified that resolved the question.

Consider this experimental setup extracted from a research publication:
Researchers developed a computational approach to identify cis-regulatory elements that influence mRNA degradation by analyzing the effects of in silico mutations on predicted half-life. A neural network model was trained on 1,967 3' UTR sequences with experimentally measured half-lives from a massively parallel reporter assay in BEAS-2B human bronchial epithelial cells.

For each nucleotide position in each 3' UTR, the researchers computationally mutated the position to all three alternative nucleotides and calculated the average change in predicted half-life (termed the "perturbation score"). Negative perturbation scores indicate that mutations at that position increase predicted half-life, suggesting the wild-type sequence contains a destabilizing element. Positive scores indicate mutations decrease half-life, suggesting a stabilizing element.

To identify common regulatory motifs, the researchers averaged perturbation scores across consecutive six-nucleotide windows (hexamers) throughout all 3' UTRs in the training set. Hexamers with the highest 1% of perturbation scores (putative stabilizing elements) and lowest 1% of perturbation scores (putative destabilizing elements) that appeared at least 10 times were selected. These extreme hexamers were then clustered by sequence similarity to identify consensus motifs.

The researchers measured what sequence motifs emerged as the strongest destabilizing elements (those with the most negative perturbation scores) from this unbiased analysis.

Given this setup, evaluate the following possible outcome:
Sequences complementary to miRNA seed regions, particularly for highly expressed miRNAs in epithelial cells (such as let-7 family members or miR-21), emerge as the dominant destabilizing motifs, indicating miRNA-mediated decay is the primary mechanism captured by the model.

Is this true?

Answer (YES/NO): NO